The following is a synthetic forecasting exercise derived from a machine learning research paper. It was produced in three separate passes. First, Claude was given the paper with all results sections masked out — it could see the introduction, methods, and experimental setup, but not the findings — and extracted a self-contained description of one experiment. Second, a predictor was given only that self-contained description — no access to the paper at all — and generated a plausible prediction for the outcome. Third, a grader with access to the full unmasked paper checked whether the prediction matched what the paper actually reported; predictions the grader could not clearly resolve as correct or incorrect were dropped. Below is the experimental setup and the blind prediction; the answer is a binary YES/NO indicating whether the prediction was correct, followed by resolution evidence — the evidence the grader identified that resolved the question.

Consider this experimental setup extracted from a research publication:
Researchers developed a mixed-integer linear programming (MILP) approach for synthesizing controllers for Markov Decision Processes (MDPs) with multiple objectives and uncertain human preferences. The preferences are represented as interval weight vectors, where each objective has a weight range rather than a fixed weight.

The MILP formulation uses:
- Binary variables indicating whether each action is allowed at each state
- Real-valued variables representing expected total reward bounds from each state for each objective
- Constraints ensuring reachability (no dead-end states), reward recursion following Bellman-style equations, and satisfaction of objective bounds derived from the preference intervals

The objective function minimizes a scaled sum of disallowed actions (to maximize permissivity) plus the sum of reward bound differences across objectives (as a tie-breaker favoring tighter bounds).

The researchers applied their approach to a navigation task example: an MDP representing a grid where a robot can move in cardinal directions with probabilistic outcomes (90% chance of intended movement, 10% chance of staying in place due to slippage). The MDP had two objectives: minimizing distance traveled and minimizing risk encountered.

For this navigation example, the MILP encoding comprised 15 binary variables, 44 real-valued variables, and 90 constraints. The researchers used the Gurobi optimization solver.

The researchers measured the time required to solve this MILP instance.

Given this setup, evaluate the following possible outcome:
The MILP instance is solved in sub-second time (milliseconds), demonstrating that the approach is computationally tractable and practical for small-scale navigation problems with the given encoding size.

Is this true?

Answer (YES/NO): YES